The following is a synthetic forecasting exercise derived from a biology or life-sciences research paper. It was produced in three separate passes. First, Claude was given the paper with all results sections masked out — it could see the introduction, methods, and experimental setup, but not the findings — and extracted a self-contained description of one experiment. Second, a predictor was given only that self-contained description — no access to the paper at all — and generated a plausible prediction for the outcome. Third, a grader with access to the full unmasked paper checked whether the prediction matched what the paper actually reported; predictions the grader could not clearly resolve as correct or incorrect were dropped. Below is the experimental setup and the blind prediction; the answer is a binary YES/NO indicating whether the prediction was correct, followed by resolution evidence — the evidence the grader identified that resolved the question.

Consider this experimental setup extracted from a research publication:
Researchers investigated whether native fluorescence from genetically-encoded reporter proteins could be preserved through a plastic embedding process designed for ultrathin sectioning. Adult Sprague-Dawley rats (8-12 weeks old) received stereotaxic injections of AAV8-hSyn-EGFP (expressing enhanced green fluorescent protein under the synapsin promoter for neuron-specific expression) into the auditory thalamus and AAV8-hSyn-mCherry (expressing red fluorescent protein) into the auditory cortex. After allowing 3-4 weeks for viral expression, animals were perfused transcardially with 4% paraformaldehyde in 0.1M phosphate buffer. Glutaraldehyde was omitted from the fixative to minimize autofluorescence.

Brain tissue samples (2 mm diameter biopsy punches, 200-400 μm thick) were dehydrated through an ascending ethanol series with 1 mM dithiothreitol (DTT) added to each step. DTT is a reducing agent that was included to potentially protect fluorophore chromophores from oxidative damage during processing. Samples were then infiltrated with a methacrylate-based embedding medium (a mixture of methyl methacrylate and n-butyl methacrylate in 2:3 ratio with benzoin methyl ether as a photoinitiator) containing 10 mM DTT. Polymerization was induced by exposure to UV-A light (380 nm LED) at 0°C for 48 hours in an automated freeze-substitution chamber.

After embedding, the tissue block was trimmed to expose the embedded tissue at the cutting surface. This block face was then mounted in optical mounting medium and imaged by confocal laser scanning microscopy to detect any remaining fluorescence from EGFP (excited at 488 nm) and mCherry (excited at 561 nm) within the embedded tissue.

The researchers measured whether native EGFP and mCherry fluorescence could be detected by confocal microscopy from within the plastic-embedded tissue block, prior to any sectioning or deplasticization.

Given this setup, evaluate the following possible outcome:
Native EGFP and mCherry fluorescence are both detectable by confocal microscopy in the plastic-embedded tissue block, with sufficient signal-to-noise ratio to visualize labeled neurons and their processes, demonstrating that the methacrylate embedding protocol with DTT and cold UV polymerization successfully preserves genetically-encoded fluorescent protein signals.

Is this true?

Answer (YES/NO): YES